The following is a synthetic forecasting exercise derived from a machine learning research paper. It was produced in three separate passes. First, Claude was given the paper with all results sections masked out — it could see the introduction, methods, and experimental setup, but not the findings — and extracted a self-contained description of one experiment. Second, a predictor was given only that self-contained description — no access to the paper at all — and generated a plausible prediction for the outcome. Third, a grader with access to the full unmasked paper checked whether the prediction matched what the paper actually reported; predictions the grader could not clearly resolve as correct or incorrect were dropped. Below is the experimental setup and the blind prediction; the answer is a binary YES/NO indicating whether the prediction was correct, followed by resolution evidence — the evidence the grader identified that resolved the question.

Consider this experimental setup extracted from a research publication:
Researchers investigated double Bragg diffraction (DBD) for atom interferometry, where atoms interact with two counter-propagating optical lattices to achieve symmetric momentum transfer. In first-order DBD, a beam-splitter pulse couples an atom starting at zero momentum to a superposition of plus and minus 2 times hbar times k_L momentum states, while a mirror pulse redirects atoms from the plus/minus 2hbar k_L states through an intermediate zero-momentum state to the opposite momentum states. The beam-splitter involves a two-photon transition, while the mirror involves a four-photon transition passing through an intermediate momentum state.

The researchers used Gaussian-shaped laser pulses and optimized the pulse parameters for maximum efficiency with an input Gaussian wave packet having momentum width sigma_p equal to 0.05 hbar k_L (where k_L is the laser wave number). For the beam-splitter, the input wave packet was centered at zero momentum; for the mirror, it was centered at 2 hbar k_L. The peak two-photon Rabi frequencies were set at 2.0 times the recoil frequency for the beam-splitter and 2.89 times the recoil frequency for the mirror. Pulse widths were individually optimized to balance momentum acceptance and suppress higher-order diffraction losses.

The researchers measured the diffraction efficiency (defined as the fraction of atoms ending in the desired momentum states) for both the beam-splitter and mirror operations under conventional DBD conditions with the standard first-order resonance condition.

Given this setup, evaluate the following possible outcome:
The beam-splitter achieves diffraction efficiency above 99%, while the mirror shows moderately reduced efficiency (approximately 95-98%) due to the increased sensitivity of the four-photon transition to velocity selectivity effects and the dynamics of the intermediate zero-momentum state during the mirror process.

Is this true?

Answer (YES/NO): NO